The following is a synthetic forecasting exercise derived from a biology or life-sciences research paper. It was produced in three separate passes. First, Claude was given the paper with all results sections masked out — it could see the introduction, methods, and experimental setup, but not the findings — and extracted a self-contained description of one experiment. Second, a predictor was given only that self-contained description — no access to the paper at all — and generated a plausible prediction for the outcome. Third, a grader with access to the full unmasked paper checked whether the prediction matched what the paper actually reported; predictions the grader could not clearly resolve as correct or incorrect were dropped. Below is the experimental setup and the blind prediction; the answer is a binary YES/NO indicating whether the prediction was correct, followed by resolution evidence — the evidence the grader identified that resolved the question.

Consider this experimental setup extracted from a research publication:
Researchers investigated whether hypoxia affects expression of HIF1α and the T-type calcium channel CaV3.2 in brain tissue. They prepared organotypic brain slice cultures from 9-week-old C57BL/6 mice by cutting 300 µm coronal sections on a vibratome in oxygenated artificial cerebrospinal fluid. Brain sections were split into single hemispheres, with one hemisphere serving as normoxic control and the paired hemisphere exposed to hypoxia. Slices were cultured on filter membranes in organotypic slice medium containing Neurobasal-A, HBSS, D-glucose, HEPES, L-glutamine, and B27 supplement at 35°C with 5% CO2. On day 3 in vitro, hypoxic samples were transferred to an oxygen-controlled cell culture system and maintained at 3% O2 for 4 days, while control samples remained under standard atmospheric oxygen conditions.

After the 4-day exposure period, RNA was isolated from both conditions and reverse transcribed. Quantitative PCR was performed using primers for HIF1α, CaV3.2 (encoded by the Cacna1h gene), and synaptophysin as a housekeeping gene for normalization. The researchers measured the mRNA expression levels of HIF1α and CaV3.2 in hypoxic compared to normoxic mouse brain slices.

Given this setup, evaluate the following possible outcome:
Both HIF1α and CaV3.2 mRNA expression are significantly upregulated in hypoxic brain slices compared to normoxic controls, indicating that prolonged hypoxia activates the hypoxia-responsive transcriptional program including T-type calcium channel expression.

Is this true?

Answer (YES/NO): YES